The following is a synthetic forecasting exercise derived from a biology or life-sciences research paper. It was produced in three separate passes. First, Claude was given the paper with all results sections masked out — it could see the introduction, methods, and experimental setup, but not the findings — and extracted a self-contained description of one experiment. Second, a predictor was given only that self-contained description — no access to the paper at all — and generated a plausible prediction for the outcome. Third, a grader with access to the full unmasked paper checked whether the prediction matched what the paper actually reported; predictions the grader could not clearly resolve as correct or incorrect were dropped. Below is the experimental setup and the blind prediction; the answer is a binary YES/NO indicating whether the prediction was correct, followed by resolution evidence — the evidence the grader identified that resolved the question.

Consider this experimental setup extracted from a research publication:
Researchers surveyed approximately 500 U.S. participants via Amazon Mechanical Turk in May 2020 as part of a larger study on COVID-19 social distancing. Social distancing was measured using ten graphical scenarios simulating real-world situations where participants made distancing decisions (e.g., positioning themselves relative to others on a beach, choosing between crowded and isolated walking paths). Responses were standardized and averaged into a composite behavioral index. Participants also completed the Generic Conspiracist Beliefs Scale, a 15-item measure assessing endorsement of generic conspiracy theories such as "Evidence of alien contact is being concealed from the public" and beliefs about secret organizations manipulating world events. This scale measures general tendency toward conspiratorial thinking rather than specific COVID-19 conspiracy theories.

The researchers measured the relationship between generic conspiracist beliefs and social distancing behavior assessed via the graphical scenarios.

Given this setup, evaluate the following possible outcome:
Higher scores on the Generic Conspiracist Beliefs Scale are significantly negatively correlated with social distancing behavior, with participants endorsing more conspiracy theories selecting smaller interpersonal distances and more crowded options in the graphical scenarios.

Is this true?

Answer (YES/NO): YES